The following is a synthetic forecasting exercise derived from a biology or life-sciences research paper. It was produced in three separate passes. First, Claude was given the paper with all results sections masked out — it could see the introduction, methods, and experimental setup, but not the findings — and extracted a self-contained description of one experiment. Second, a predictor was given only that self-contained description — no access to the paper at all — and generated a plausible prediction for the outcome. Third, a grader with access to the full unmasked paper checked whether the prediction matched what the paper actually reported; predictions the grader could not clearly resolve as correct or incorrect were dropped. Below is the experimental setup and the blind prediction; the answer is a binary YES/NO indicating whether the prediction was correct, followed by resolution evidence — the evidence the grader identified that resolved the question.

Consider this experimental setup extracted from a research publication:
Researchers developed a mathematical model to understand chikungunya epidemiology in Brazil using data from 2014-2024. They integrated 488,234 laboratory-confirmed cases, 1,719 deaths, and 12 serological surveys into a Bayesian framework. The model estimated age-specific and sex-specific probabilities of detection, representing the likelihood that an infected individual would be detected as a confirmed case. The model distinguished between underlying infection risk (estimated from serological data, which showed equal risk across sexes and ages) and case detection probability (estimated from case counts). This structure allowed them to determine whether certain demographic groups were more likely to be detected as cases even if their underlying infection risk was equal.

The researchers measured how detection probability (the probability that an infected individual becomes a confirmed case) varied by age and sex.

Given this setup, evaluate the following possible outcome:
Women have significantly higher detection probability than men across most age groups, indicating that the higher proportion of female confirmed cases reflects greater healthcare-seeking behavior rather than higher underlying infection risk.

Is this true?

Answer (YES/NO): YES